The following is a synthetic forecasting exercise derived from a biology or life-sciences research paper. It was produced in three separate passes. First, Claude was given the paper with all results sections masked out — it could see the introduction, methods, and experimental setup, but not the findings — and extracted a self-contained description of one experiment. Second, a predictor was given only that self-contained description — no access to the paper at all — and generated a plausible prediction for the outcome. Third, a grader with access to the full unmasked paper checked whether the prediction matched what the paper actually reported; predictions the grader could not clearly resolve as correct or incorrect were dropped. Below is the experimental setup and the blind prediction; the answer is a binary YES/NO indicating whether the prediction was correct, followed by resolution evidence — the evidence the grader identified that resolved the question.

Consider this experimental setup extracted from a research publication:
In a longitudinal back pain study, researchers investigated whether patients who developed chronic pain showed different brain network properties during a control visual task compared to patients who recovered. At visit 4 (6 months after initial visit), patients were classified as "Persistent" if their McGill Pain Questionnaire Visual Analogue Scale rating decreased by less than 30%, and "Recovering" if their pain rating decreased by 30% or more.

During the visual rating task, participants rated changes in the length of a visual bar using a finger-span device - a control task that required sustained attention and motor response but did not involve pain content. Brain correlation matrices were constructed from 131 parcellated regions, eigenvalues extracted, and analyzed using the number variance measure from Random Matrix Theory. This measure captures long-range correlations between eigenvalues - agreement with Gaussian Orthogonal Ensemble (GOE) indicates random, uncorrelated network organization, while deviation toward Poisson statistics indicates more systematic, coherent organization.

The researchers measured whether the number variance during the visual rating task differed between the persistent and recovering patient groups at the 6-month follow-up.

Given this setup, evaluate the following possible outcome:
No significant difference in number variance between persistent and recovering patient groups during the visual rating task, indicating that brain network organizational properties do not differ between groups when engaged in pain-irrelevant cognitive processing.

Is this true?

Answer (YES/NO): NO